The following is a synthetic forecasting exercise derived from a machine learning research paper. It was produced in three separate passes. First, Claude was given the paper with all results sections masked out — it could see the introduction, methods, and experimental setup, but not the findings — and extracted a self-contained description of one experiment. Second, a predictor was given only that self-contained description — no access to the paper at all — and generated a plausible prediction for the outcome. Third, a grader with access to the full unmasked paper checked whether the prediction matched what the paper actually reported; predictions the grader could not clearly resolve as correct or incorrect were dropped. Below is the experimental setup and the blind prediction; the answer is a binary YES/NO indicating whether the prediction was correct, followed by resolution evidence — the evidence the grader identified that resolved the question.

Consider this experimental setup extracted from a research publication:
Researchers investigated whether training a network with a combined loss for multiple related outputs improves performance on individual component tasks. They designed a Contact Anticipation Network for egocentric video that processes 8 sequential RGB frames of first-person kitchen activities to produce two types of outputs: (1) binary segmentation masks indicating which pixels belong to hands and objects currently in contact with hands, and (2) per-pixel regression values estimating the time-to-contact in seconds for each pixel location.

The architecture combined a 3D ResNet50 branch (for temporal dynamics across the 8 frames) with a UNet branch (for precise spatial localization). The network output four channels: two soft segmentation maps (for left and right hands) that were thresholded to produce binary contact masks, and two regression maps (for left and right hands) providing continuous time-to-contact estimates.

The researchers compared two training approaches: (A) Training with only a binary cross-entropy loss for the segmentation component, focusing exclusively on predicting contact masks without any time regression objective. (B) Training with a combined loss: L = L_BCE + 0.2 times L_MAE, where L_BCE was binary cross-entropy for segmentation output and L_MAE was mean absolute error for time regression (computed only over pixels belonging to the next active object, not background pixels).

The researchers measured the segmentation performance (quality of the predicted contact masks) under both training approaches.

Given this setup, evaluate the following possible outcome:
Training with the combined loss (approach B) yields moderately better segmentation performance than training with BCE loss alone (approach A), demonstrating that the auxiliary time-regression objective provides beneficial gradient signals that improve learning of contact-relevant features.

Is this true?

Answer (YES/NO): YES